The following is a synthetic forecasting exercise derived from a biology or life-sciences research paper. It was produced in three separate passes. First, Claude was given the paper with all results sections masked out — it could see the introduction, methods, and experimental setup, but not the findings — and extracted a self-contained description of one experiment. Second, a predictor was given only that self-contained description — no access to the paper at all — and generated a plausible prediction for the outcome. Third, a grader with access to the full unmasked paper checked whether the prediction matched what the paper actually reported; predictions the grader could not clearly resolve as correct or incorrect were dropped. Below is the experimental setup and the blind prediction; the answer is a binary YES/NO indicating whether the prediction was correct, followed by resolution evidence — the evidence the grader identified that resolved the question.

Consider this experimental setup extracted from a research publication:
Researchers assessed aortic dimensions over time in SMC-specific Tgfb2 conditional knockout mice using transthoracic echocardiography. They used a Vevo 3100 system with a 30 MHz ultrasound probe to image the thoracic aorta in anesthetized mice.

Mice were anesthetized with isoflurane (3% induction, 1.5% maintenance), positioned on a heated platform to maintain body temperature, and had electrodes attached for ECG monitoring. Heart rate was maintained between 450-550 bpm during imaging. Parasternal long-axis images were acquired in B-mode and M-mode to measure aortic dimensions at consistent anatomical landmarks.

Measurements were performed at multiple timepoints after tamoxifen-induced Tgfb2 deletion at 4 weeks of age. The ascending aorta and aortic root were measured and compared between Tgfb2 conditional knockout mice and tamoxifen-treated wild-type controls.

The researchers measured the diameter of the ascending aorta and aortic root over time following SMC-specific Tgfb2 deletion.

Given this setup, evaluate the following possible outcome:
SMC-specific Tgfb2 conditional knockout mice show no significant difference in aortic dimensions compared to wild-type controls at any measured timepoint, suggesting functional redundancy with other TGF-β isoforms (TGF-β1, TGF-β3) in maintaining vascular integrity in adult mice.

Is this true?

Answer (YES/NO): NO